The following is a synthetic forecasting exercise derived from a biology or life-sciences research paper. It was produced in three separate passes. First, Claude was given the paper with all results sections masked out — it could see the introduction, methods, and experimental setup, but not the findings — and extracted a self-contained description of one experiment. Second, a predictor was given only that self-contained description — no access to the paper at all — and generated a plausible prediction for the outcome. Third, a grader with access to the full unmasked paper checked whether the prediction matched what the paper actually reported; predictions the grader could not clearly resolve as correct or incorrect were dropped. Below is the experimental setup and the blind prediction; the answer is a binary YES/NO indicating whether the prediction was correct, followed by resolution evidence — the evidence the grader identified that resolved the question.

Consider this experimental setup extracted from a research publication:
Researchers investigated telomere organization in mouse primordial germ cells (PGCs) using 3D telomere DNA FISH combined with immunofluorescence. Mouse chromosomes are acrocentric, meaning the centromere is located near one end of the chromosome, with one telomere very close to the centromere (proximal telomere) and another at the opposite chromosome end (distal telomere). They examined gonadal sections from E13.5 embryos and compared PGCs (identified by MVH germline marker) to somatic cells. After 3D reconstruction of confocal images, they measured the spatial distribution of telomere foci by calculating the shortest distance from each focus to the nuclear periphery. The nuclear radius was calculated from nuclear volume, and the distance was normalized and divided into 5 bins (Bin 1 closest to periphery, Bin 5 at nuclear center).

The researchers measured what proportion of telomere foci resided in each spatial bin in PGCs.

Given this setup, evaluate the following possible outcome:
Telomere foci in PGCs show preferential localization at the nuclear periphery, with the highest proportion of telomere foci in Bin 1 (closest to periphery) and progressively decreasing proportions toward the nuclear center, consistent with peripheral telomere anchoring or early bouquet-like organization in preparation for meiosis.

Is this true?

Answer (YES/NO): NO